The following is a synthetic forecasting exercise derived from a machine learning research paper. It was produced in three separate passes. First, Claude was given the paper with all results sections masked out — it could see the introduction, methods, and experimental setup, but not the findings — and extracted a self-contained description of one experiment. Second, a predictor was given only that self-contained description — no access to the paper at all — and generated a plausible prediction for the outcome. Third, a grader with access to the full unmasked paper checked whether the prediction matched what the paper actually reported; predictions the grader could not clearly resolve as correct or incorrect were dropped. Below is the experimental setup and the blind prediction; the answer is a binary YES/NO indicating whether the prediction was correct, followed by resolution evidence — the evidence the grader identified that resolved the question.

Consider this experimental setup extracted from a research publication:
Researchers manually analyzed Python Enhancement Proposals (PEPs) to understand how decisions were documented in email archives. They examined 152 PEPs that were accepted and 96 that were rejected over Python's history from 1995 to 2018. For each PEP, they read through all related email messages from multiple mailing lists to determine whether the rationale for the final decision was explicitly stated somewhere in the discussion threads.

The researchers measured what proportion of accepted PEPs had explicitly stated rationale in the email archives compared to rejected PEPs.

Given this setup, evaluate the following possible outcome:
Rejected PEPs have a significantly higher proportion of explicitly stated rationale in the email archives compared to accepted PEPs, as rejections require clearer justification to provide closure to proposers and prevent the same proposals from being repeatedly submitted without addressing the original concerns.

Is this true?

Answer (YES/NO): YES